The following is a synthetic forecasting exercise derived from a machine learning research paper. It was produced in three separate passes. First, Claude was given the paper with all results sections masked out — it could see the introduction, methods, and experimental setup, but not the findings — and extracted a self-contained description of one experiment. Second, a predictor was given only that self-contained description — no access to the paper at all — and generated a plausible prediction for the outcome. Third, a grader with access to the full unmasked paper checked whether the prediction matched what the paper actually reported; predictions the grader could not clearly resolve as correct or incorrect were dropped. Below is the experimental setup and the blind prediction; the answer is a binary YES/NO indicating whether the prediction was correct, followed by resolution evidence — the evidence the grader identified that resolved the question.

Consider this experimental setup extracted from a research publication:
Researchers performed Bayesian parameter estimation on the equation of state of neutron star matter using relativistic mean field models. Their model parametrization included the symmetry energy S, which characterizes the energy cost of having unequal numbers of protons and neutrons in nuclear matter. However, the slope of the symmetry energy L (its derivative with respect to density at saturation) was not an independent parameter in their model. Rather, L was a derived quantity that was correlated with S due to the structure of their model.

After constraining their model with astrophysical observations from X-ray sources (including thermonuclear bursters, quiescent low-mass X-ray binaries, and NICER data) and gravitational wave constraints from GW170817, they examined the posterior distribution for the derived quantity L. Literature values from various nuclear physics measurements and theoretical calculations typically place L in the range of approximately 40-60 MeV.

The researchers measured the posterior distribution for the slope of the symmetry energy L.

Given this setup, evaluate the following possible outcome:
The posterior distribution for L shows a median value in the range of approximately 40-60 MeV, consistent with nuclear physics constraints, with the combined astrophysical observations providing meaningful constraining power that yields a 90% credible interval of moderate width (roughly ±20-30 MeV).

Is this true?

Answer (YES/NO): NO